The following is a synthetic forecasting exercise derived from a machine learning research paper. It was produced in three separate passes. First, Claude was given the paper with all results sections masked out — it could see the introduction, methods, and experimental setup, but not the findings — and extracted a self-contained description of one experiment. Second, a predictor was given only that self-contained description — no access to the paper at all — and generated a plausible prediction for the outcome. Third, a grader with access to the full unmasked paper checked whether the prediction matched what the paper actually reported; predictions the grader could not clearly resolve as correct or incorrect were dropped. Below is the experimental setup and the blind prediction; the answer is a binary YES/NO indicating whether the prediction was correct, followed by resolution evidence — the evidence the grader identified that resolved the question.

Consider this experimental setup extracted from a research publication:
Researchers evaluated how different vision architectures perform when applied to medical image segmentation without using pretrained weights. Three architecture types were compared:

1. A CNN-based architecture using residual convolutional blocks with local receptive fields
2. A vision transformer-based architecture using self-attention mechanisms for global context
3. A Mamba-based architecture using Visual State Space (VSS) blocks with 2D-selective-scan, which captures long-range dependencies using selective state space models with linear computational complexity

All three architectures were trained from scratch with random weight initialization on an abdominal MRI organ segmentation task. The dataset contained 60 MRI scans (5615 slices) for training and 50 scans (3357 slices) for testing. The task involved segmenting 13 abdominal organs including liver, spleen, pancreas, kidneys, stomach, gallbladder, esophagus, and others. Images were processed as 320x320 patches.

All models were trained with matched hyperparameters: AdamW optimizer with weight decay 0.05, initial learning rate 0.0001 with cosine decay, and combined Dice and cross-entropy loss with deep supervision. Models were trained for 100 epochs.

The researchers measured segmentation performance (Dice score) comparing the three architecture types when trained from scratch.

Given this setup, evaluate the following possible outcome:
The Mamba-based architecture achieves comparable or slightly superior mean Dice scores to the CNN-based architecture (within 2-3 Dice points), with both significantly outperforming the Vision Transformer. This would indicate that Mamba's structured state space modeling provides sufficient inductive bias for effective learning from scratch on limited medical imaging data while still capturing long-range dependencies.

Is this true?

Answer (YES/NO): YES